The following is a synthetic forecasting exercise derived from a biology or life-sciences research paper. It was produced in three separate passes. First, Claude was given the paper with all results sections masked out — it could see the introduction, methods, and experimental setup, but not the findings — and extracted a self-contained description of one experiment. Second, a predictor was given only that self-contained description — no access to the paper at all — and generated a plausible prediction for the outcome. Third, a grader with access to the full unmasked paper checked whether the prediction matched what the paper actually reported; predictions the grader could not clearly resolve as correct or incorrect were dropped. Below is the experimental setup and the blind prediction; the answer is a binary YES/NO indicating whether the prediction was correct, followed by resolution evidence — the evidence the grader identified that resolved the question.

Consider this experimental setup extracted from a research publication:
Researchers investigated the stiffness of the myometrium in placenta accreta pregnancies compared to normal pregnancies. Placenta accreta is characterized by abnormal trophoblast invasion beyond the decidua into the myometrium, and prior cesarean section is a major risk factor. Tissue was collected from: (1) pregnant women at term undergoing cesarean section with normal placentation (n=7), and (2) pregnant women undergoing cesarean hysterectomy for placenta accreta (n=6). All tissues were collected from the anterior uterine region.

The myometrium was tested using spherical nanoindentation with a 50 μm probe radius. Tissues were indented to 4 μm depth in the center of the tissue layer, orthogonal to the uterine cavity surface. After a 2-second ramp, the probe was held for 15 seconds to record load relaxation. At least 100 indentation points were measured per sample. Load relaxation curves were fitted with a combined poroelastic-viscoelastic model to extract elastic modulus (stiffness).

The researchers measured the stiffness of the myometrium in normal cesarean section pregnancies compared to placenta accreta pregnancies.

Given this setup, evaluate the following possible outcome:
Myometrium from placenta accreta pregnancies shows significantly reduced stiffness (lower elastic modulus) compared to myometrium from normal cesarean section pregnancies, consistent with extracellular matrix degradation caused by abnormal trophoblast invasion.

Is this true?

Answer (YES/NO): NO